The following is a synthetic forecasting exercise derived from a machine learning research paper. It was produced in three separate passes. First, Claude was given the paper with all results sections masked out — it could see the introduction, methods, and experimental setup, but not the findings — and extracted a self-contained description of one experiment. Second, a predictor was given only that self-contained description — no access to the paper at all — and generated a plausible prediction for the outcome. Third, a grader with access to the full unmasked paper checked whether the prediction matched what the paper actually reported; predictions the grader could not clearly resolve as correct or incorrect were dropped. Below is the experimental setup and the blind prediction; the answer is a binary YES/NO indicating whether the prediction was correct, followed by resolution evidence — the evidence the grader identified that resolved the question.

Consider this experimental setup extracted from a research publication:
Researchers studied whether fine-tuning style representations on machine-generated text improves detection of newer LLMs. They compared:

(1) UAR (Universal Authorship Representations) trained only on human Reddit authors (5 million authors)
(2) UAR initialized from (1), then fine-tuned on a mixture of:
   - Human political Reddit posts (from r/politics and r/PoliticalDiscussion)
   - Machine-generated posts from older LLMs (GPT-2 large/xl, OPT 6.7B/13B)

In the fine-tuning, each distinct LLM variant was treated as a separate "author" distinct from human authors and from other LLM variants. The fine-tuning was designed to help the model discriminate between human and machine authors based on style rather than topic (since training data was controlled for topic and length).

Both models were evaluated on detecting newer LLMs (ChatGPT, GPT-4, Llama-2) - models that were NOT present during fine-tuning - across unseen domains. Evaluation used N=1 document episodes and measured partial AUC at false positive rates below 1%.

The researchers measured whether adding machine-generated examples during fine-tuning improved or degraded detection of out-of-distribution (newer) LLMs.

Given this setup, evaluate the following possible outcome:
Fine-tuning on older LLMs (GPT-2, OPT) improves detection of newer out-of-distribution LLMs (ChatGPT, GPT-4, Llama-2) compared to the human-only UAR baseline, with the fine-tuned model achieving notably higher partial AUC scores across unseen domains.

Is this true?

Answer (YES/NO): NO